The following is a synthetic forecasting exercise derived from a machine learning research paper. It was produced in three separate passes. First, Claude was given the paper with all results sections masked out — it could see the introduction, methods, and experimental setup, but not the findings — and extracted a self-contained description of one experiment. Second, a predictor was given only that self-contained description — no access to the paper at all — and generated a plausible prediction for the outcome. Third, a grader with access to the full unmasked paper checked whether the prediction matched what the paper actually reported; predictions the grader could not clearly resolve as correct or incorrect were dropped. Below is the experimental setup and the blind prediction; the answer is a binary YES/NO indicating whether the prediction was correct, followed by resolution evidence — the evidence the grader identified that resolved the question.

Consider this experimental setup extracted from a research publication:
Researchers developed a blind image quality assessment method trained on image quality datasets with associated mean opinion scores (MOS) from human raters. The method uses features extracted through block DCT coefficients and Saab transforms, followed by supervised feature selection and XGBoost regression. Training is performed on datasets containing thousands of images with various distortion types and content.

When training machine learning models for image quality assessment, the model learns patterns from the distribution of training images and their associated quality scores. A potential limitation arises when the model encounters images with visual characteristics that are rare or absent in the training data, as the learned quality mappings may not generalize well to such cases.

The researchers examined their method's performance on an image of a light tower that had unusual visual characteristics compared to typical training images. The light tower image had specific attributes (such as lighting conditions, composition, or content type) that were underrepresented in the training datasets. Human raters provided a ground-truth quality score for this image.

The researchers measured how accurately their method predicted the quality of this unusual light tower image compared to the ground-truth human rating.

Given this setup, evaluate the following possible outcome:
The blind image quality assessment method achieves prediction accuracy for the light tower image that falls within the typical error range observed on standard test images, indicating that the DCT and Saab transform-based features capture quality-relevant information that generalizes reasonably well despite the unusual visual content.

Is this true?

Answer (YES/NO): NO